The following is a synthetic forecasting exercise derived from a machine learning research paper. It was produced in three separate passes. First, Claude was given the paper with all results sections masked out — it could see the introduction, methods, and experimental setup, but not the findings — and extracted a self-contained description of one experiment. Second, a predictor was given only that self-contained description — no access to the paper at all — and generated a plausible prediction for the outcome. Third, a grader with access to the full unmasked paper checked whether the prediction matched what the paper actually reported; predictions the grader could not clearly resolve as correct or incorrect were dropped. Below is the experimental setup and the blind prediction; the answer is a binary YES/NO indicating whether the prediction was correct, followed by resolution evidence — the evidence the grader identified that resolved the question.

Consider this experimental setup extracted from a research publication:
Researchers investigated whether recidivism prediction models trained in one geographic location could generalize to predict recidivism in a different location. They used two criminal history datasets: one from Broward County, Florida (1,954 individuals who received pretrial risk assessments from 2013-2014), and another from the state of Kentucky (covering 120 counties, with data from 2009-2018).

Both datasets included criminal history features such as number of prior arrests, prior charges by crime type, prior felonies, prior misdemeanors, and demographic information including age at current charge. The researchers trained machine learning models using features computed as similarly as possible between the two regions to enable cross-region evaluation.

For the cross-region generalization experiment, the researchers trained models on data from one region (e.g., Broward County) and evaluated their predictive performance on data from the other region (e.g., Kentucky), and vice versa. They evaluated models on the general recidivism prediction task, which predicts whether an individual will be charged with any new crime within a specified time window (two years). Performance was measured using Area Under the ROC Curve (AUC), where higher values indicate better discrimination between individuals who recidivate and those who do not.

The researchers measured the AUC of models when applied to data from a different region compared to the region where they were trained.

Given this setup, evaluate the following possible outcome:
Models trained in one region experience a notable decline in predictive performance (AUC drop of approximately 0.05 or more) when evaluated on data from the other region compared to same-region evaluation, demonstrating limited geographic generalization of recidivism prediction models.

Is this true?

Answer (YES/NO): YES